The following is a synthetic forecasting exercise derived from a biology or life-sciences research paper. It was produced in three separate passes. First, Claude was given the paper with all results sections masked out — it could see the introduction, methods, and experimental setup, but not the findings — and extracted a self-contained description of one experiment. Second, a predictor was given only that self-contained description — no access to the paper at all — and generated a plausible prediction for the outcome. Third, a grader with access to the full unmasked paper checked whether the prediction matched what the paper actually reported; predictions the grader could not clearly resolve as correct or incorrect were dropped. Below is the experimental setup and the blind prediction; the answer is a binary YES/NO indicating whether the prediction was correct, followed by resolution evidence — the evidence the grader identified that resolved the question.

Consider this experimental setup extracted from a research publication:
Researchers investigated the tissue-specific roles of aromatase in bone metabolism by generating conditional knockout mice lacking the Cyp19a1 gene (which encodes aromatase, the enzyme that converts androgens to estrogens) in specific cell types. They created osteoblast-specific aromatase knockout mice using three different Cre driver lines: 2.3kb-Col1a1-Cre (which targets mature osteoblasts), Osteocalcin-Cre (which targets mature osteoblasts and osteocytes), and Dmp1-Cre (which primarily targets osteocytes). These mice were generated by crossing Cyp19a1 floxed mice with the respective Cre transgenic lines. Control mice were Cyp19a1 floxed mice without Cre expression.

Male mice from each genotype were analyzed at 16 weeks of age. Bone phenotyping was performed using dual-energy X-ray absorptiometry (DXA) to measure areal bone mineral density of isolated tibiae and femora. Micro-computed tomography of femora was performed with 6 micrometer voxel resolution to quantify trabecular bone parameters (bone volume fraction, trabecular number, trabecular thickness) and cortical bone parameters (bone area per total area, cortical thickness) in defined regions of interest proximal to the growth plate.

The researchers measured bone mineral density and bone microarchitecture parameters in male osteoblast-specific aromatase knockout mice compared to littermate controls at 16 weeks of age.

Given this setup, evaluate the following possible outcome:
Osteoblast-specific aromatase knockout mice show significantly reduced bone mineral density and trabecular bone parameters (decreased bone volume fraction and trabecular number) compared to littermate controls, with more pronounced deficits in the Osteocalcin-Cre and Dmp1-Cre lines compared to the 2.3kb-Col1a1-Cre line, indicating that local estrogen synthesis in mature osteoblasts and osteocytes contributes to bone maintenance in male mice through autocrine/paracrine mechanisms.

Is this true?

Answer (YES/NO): NO